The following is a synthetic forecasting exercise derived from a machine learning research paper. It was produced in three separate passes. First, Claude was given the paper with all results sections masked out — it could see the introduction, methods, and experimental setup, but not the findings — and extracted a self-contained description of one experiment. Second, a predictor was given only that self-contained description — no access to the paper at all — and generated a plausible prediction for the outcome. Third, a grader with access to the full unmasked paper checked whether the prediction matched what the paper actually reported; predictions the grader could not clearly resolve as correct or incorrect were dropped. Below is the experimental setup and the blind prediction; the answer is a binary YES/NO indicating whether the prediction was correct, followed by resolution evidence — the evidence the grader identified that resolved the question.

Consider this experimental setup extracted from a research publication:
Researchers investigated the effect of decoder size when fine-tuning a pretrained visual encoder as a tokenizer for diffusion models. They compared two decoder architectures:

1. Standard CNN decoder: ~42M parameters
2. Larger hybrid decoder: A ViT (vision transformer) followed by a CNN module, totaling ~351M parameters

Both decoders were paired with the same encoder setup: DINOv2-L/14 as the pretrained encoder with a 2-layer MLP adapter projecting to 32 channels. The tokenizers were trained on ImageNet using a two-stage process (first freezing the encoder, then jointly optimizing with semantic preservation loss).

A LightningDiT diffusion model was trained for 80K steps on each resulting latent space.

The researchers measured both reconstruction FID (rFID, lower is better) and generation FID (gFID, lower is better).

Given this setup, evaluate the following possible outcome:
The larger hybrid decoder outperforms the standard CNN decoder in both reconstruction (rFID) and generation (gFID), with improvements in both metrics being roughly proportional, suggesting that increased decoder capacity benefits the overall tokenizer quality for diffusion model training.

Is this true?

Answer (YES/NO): NO